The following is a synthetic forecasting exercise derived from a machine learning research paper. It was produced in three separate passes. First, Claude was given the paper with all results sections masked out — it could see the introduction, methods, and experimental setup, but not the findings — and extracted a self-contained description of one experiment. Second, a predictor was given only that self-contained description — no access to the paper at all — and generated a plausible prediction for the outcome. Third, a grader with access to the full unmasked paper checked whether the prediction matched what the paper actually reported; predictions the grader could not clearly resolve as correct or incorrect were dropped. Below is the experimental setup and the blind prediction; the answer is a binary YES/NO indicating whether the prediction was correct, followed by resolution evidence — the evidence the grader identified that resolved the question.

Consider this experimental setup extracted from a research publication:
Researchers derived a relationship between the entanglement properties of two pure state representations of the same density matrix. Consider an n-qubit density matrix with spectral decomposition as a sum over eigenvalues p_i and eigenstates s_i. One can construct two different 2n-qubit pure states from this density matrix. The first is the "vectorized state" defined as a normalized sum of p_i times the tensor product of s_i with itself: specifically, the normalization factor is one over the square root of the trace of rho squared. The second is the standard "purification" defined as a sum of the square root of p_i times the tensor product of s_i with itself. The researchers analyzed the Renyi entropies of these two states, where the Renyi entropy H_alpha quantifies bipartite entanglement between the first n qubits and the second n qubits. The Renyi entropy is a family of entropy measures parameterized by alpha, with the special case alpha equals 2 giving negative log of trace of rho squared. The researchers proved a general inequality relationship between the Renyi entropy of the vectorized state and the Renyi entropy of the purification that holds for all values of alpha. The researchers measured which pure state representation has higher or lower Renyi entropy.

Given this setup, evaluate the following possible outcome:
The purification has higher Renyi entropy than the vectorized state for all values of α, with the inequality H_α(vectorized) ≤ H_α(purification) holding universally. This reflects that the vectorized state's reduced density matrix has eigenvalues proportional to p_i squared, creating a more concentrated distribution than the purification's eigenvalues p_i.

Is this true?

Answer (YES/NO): YES